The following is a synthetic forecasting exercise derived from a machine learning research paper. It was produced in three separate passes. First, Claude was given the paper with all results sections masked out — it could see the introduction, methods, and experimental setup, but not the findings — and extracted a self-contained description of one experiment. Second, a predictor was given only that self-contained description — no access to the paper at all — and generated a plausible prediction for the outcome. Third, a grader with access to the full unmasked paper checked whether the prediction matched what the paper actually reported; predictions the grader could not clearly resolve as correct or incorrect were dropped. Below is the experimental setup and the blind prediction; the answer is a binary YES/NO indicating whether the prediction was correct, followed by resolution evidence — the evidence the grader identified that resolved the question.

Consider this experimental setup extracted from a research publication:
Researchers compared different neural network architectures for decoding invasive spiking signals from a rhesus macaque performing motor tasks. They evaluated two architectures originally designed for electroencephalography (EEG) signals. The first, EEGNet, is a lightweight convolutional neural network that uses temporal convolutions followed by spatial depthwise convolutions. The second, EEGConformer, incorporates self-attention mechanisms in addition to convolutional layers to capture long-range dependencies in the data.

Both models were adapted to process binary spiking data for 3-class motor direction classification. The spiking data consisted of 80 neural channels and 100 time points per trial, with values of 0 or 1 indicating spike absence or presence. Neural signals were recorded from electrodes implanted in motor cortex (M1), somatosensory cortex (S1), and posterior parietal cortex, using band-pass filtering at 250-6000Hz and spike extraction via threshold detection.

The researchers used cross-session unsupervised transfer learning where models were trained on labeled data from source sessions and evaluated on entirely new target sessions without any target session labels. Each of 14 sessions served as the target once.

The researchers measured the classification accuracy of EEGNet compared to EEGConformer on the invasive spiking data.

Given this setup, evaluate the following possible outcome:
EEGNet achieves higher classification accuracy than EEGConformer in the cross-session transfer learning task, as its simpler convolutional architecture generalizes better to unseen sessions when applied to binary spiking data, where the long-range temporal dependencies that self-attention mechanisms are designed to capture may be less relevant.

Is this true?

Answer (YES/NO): YES